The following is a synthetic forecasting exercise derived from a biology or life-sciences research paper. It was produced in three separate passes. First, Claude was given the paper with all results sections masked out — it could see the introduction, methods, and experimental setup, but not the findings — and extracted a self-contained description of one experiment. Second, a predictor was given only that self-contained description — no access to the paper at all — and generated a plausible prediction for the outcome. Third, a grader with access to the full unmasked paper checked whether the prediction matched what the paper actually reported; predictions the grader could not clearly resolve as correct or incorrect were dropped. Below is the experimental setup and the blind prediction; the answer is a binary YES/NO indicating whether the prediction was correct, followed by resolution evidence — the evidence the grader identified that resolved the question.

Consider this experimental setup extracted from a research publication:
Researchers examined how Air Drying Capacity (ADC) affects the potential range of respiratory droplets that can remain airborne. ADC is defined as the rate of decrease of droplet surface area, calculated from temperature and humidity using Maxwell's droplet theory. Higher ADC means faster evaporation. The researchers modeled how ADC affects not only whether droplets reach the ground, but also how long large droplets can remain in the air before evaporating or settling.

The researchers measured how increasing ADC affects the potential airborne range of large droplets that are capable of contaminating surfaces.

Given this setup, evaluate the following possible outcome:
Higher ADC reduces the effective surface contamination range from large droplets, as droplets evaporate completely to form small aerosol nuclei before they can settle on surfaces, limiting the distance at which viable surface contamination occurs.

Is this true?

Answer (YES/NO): YES